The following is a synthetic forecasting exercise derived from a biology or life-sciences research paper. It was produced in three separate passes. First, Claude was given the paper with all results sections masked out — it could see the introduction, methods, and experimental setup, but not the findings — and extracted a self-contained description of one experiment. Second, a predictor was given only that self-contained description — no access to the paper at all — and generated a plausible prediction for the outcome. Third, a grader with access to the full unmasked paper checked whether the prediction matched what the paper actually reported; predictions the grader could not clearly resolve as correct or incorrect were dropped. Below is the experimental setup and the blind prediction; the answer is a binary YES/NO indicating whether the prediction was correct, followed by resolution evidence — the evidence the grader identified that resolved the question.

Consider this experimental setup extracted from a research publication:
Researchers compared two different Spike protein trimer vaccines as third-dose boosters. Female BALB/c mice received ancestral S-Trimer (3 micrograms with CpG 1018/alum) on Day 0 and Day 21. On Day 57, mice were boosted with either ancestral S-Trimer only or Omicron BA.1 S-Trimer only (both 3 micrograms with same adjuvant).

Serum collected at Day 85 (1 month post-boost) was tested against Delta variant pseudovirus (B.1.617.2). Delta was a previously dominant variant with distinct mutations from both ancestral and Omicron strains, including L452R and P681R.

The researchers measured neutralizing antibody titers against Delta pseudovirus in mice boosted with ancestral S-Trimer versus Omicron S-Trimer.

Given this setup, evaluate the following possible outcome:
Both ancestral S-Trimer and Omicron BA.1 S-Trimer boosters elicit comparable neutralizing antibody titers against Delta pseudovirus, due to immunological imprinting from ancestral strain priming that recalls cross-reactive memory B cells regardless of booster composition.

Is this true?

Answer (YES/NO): NO